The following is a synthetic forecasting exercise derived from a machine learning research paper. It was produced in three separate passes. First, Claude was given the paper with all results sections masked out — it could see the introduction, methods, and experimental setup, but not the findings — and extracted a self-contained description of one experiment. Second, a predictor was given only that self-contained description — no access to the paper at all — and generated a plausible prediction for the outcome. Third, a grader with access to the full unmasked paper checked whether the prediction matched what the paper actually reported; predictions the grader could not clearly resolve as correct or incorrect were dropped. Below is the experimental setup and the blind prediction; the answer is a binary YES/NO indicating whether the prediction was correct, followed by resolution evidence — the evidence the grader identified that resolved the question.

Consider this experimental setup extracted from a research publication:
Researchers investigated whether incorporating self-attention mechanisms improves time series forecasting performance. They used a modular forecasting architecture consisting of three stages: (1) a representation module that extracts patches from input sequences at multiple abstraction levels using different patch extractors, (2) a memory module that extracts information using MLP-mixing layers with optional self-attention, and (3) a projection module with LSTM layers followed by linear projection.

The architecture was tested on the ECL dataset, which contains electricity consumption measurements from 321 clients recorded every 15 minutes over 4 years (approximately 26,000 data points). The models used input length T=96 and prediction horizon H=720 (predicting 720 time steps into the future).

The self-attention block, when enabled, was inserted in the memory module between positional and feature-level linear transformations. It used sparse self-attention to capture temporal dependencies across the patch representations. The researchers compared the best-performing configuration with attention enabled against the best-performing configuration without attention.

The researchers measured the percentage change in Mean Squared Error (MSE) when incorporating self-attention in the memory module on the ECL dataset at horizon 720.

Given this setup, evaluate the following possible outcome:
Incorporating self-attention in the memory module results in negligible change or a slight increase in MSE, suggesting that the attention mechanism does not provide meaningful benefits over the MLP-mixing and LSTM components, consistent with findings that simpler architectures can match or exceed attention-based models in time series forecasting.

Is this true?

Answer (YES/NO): NO